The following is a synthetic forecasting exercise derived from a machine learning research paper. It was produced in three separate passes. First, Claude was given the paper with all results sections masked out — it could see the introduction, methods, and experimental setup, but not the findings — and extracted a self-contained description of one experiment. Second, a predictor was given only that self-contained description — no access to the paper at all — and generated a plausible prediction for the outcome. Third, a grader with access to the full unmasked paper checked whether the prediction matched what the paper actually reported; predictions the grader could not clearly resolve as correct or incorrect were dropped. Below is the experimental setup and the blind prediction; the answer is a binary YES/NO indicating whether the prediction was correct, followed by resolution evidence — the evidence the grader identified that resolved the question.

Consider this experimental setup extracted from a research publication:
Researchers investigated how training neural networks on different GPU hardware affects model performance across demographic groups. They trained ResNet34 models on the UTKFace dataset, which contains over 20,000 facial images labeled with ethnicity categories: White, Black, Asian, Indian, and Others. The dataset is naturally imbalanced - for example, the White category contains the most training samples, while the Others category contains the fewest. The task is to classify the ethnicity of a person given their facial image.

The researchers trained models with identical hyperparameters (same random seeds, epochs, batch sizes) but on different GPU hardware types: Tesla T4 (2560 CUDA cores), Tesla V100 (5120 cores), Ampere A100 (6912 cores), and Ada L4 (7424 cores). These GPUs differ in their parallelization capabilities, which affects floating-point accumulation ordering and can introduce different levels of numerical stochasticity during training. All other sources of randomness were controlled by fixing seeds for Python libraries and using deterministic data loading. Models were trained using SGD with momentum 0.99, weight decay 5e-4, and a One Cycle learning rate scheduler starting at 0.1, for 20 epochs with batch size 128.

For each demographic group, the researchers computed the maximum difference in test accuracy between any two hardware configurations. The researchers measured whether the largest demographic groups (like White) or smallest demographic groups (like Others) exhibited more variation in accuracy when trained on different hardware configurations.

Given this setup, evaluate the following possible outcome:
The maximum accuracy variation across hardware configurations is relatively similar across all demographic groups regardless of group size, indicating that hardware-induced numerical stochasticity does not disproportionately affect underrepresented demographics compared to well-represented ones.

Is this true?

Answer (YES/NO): NO